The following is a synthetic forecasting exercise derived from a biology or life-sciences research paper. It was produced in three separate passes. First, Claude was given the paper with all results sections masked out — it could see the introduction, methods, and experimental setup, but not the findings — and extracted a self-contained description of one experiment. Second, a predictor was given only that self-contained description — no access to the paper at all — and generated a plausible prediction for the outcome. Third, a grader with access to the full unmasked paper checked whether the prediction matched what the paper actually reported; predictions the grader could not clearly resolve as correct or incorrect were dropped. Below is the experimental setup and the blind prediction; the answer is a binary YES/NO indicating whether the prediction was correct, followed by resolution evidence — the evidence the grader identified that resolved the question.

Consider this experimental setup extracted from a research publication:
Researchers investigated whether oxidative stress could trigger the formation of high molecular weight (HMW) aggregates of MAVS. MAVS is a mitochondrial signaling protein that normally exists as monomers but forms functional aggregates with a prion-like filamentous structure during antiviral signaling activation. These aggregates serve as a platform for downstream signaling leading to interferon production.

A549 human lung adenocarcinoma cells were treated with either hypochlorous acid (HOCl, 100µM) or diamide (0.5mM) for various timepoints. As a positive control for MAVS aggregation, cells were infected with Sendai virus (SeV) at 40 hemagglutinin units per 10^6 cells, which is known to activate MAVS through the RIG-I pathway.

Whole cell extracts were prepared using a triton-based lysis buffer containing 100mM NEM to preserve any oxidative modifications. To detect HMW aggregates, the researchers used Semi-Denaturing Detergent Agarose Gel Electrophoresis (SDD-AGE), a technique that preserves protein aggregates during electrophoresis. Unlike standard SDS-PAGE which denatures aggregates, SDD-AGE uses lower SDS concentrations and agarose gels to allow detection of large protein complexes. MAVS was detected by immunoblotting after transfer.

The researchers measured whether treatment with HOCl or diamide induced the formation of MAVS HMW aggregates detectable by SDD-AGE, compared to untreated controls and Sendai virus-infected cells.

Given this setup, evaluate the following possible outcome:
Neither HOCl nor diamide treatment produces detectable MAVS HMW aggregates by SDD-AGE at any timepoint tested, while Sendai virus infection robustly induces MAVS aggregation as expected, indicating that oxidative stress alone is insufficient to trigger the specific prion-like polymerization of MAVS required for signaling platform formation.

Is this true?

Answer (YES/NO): NO